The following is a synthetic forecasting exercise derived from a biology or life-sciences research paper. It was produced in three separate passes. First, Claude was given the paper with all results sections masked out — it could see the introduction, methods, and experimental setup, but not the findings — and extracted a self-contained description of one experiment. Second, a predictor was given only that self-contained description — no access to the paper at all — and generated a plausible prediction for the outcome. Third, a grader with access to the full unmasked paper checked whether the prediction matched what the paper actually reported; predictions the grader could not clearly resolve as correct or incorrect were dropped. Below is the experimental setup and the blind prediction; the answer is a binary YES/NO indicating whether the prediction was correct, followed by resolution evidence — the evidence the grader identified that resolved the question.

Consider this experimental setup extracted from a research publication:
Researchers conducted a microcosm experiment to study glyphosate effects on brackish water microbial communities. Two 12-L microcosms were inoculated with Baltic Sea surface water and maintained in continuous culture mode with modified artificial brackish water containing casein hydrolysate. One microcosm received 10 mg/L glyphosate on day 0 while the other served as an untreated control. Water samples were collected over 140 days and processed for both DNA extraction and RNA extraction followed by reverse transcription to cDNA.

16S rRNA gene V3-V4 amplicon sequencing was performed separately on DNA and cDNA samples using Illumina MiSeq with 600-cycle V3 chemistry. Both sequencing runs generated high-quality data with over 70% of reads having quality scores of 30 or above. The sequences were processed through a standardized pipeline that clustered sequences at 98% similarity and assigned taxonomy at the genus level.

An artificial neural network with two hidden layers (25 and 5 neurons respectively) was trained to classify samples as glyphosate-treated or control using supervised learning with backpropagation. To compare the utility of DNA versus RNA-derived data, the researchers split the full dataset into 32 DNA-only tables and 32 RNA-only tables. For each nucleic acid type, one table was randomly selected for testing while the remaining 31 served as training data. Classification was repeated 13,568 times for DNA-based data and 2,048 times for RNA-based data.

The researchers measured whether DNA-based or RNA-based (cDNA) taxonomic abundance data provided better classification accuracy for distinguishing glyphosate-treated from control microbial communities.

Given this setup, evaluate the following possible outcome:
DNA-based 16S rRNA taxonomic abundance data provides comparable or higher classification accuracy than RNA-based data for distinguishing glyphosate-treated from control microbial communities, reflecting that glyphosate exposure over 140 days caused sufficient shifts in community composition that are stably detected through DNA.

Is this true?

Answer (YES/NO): YES